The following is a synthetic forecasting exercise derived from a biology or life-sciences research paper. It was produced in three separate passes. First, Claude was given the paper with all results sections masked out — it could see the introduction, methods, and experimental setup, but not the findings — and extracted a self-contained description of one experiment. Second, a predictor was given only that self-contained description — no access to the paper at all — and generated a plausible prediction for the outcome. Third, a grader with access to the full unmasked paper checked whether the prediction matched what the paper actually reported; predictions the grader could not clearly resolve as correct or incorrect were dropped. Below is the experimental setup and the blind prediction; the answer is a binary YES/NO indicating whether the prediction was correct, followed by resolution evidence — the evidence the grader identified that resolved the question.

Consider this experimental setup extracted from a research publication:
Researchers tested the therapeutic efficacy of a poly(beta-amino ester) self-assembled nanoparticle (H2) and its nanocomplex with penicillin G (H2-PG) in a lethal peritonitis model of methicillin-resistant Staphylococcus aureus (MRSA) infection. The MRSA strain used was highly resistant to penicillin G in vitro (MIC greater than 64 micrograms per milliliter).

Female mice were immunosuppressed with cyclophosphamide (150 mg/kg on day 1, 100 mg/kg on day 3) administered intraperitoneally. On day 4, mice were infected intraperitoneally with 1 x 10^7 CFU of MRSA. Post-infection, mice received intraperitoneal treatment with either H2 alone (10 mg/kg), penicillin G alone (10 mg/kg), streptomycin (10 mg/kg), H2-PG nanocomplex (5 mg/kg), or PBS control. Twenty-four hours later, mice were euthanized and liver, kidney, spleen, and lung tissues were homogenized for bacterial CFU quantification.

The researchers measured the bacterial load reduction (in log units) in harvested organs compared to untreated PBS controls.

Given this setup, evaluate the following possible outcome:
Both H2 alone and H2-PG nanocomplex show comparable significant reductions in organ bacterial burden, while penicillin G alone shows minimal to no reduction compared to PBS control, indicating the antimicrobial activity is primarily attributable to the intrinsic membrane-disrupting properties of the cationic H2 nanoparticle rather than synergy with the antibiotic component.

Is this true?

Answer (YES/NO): NO